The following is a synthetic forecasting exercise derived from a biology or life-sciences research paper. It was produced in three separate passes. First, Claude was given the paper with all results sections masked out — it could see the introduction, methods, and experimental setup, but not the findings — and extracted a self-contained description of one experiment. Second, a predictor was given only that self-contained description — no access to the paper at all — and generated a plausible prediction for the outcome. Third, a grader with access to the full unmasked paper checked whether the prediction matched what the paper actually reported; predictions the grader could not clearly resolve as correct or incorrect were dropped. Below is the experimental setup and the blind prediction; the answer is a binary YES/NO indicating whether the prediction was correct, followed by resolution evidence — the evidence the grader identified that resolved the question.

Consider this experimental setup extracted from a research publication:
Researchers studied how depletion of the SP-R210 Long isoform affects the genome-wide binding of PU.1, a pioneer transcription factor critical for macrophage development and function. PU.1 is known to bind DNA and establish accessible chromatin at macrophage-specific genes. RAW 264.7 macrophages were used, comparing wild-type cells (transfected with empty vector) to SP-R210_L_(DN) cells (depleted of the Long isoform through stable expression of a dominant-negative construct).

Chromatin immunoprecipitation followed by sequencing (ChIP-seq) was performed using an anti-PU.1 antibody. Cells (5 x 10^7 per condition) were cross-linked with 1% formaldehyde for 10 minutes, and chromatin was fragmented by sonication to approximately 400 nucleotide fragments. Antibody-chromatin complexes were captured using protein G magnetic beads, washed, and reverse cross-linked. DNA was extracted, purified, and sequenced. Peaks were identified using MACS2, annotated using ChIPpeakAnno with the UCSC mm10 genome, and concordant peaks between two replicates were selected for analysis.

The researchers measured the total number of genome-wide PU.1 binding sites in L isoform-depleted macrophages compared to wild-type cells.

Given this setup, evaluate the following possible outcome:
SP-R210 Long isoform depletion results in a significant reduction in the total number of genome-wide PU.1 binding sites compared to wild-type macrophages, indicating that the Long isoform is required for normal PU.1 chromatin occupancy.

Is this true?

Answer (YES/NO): NO